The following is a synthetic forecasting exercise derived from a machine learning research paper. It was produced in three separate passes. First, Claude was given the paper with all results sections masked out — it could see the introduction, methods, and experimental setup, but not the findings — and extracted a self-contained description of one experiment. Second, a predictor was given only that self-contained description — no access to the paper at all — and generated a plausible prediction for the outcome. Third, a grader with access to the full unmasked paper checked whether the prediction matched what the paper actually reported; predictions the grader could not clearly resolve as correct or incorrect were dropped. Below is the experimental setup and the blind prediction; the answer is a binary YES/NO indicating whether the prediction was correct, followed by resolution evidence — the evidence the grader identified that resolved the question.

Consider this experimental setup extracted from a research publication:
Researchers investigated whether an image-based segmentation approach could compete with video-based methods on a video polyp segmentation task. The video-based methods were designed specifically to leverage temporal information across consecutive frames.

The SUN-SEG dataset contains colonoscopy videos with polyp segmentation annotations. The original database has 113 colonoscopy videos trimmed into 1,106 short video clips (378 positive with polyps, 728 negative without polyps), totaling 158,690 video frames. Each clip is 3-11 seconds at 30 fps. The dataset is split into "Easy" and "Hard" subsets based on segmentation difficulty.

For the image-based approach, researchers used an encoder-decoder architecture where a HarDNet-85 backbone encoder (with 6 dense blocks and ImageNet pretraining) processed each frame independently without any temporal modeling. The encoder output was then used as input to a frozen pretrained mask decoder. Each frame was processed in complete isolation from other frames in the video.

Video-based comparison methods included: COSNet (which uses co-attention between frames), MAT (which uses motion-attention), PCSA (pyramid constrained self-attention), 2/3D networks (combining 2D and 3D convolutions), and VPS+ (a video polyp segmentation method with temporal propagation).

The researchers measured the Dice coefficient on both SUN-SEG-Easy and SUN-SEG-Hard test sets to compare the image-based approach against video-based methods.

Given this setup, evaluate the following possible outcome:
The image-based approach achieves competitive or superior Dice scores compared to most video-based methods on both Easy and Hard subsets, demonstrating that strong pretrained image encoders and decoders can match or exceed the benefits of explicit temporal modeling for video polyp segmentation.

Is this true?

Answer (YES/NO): YES